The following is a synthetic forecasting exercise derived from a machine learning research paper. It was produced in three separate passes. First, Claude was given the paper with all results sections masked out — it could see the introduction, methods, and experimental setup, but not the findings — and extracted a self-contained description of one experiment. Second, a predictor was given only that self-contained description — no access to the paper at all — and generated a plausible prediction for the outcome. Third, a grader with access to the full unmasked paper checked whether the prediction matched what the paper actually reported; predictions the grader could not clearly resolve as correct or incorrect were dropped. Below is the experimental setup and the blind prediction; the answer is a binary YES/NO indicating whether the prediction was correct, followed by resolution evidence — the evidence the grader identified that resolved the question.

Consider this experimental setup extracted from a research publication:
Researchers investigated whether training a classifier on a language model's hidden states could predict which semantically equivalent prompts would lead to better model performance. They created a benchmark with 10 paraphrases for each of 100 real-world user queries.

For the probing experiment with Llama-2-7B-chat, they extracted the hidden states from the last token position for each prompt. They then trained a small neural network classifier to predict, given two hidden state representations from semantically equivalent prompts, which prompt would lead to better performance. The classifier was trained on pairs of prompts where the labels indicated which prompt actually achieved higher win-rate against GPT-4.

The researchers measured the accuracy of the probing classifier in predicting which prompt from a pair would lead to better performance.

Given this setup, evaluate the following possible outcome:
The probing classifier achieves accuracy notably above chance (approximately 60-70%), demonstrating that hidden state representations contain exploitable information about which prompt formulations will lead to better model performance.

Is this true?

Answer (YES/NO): NO